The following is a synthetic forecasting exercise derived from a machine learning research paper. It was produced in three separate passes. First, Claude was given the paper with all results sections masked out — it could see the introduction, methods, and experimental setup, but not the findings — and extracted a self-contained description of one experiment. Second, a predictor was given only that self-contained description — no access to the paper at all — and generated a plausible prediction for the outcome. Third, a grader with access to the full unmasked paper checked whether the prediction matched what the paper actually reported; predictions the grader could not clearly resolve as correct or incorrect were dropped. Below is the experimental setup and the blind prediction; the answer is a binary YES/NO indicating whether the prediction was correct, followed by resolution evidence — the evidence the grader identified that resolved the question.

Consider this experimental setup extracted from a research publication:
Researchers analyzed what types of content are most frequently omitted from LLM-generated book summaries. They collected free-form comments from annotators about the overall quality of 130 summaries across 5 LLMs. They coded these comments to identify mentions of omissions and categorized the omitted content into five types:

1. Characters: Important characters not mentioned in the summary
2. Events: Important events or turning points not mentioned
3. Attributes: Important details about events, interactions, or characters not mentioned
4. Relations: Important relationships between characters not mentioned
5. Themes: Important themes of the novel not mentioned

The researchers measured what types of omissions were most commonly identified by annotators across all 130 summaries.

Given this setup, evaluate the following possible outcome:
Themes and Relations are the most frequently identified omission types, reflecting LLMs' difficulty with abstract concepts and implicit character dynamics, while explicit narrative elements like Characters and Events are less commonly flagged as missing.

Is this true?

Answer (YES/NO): NO